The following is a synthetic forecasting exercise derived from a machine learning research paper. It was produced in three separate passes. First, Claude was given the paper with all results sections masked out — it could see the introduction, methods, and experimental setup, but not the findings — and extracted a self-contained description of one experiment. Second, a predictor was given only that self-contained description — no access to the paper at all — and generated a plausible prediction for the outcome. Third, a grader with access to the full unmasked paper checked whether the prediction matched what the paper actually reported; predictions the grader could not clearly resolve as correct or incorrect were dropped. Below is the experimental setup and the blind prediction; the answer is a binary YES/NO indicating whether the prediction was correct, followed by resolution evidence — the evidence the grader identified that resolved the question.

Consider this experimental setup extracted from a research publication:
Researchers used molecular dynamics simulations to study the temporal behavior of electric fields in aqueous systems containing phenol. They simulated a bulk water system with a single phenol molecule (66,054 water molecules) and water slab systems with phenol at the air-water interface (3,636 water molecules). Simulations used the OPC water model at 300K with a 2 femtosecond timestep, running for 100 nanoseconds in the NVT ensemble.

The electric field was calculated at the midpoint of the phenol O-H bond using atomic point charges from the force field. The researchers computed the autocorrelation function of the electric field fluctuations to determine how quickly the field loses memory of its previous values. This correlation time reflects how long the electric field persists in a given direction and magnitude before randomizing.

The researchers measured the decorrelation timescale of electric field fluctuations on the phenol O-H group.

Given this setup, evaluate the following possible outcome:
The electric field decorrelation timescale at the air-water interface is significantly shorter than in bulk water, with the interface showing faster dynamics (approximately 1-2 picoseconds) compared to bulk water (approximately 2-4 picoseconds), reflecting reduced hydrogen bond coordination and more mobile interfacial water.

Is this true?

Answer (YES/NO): NO